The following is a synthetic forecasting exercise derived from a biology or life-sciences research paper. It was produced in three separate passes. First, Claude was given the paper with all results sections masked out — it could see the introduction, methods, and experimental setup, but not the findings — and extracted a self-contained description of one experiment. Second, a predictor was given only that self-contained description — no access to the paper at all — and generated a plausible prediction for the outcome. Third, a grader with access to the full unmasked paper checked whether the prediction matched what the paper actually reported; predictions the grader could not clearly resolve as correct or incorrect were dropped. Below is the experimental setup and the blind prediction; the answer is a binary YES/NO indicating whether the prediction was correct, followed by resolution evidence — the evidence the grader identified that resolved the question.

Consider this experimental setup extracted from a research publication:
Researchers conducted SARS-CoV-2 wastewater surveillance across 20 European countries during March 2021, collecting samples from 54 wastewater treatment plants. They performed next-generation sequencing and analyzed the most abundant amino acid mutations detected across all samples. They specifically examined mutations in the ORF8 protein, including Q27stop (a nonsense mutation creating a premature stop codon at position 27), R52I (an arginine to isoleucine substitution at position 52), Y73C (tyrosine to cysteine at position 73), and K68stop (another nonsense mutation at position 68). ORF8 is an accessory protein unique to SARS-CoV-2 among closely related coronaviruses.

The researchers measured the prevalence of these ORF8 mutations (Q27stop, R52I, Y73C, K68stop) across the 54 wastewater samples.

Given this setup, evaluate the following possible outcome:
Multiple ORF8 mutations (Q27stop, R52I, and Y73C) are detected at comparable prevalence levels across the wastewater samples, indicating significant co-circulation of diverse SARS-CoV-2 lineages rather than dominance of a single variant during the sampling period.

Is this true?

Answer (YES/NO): NO